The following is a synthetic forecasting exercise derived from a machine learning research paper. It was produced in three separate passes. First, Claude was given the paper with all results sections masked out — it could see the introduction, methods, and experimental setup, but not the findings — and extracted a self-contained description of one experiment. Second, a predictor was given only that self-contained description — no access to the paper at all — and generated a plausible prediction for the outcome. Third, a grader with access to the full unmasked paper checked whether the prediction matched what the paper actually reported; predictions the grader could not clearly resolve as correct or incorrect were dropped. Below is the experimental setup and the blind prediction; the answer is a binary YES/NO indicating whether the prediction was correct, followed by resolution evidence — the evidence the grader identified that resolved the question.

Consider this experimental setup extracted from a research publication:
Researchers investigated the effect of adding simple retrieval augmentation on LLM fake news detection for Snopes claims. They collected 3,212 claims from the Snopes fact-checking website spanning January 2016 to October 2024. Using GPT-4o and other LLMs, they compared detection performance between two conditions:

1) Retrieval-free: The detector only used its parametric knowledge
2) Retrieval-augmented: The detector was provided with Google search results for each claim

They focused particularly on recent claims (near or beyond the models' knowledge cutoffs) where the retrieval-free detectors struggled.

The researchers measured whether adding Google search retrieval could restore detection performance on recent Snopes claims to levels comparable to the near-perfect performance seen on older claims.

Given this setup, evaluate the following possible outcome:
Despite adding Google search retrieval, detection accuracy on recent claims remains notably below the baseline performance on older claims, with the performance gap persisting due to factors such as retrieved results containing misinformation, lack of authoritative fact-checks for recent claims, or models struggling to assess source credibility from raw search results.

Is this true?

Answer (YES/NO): NO